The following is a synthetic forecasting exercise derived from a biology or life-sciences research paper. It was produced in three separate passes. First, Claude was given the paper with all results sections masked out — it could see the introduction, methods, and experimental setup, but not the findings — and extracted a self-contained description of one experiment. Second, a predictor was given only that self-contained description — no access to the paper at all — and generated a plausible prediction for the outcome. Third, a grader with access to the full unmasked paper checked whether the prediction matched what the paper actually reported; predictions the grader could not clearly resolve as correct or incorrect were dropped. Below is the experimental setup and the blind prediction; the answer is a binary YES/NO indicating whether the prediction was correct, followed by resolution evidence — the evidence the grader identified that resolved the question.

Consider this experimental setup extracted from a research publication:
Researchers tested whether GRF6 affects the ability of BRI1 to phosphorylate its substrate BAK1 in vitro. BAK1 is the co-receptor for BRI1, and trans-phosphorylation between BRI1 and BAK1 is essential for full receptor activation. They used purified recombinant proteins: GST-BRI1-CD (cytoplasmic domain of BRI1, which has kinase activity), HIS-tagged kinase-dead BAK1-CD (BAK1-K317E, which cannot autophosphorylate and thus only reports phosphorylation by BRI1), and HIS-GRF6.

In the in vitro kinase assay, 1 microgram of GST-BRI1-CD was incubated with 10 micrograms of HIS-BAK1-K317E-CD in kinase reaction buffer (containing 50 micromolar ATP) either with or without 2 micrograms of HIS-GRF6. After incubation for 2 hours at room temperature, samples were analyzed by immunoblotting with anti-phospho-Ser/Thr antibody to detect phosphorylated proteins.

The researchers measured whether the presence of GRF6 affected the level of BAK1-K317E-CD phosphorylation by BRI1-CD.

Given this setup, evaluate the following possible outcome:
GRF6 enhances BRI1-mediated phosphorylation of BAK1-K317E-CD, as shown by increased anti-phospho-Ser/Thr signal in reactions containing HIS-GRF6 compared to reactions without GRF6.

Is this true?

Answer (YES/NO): NO